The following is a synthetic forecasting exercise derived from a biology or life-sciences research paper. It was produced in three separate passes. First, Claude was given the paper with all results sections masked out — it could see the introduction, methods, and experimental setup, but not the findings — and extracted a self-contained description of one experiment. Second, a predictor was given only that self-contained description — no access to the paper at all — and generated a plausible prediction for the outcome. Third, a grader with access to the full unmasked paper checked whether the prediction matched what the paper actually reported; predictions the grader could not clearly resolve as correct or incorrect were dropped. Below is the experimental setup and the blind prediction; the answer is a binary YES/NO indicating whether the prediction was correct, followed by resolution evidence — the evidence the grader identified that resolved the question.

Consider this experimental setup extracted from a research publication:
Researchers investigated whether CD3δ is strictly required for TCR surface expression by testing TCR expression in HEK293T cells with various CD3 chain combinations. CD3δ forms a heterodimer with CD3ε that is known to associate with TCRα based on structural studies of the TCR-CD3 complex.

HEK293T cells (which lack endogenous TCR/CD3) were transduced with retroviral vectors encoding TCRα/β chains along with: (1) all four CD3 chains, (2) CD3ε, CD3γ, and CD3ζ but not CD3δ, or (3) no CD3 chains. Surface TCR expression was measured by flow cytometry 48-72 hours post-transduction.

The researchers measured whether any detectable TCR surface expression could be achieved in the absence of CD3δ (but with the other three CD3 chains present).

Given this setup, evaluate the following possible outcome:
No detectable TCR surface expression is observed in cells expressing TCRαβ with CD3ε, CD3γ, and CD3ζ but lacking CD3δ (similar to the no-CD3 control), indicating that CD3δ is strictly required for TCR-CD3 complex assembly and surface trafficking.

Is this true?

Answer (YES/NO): YES